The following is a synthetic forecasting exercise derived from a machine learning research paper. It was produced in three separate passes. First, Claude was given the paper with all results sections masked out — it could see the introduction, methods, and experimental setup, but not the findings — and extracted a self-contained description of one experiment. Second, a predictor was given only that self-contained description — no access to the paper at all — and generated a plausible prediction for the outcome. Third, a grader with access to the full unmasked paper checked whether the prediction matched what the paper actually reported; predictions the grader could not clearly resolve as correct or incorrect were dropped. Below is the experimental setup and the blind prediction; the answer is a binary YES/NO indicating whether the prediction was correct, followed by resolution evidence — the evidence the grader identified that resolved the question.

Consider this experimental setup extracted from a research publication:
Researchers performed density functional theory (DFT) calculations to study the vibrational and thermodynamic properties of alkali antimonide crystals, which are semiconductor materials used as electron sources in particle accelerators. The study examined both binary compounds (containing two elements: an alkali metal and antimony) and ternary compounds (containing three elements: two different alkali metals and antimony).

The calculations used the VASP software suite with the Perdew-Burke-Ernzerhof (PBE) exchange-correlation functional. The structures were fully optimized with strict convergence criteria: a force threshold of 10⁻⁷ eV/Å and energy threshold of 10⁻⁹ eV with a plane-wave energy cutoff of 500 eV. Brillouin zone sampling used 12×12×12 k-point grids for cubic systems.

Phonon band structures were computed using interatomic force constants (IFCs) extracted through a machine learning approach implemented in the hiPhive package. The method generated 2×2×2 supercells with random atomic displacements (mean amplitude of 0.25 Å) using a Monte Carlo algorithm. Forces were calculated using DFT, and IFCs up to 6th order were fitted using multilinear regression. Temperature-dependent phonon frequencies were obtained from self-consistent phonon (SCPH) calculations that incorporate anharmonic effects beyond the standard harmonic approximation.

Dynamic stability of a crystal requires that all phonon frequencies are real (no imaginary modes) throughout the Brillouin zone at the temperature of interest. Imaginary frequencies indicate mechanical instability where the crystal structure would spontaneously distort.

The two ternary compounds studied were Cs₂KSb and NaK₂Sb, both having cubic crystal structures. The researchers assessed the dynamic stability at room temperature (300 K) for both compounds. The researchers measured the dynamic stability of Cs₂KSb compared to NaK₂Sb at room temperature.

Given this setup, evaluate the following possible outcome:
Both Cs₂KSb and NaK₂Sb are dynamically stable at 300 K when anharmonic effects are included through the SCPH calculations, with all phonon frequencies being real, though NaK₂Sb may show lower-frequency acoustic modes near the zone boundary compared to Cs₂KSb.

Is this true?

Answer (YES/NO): NO